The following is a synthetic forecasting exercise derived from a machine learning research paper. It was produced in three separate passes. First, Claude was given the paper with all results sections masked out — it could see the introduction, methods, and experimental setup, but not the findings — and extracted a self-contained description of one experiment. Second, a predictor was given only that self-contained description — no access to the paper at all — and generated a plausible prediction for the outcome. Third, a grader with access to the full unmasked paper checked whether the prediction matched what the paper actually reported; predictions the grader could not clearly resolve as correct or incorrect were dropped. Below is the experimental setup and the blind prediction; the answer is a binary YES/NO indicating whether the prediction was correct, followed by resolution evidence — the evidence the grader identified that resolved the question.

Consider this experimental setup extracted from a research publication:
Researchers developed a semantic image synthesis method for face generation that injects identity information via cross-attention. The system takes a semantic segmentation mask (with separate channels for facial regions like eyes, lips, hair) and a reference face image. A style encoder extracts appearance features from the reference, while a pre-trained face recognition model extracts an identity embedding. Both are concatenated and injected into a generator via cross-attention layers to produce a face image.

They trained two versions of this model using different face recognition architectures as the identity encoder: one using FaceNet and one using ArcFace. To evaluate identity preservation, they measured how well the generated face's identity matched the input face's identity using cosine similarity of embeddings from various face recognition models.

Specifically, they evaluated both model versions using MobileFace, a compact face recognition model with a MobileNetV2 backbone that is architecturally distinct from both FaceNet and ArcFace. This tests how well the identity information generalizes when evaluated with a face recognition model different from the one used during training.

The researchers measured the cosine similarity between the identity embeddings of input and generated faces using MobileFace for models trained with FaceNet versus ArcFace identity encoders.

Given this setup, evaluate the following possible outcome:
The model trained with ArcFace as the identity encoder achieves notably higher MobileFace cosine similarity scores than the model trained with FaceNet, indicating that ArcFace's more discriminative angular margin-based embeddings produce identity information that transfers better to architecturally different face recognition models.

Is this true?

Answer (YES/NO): YES